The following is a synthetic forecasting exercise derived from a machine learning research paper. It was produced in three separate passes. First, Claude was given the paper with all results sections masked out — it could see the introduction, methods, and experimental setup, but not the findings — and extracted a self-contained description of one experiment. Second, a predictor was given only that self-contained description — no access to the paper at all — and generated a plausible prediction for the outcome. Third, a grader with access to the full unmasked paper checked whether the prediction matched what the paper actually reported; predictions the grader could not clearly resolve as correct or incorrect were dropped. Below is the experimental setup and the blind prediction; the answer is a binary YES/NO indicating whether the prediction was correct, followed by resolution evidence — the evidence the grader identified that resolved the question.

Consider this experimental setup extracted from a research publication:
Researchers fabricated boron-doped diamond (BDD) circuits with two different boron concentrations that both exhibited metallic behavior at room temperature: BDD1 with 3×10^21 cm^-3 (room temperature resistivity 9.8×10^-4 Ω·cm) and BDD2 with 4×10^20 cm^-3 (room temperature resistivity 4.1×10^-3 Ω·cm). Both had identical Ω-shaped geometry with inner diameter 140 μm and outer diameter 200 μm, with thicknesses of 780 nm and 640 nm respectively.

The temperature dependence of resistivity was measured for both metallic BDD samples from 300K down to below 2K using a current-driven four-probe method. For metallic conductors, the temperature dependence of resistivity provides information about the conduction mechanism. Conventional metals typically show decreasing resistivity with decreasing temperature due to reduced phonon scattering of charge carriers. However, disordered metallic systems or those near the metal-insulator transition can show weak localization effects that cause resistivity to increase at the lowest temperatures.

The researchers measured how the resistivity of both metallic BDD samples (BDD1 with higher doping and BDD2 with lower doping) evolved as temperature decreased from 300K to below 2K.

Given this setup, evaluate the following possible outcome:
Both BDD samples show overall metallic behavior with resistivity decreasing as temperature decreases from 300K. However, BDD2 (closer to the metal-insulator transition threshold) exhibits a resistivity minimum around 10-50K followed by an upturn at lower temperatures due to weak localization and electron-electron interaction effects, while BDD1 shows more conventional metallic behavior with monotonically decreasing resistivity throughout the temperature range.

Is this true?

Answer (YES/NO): NO